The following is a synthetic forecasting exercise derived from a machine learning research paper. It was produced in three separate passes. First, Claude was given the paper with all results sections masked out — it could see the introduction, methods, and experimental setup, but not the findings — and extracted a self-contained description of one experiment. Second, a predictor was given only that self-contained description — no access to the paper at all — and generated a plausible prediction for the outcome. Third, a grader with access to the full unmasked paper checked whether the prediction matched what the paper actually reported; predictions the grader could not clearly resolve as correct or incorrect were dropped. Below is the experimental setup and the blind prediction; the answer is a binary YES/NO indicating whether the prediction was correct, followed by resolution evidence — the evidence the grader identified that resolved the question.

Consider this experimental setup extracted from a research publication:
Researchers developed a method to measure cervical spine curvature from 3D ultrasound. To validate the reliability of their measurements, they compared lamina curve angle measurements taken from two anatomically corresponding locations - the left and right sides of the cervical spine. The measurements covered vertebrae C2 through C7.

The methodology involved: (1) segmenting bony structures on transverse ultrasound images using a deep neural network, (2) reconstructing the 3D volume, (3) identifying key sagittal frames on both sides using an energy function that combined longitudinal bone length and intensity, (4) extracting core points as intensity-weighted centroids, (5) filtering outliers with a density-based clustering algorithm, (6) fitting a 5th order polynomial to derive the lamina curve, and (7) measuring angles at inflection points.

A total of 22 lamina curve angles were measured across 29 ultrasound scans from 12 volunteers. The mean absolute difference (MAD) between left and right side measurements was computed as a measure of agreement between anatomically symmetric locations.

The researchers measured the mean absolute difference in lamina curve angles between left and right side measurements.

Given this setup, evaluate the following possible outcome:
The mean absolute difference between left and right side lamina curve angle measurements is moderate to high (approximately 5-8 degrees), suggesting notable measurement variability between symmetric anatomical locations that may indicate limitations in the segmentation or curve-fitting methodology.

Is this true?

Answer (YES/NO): NO